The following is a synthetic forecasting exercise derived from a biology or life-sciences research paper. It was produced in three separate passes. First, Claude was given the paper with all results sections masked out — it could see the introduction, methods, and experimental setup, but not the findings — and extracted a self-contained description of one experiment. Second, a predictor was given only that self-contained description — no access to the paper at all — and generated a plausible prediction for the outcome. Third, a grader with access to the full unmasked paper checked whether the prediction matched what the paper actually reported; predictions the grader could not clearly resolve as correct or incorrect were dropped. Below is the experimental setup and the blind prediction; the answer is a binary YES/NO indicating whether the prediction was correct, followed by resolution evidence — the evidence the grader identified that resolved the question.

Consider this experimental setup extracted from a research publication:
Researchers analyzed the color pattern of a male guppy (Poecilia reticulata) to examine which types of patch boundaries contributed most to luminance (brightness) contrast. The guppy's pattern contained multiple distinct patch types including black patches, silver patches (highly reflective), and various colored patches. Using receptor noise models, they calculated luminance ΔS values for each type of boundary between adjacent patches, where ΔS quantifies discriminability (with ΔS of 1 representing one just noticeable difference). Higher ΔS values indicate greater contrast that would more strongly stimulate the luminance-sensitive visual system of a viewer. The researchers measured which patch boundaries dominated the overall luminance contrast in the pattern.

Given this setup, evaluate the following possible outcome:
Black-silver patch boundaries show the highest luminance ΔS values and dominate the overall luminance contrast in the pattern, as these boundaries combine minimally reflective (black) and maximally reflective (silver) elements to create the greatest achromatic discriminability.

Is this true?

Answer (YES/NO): NO